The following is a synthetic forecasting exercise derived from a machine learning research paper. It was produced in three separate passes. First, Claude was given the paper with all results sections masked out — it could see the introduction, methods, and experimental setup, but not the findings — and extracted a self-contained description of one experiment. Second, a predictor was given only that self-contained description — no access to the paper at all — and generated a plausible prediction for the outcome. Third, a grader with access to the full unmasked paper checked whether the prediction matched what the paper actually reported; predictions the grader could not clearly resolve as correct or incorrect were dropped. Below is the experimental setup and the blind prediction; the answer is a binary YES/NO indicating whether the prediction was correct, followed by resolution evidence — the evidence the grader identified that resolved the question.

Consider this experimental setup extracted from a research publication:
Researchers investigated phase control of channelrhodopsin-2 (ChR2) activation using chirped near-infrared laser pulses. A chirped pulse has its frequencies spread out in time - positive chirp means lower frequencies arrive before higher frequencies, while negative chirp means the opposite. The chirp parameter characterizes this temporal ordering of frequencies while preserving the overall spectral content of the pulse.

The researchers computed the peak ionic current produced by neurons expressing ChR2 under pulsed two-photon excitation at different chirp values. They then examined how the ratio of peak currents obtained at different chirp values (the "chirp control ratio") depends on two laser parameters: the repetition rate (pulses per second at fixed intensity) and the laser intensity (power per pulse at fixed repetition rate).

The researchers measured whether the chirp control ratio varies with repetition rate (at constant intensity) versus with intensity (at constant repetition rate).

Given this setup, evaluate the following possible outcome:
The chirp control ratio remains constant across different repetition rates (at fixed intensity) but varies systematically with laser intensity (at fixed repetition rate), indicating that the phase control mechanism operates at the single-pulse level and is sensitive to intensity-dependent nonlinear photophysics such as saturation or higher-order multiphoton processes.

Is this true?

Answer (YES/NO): YES